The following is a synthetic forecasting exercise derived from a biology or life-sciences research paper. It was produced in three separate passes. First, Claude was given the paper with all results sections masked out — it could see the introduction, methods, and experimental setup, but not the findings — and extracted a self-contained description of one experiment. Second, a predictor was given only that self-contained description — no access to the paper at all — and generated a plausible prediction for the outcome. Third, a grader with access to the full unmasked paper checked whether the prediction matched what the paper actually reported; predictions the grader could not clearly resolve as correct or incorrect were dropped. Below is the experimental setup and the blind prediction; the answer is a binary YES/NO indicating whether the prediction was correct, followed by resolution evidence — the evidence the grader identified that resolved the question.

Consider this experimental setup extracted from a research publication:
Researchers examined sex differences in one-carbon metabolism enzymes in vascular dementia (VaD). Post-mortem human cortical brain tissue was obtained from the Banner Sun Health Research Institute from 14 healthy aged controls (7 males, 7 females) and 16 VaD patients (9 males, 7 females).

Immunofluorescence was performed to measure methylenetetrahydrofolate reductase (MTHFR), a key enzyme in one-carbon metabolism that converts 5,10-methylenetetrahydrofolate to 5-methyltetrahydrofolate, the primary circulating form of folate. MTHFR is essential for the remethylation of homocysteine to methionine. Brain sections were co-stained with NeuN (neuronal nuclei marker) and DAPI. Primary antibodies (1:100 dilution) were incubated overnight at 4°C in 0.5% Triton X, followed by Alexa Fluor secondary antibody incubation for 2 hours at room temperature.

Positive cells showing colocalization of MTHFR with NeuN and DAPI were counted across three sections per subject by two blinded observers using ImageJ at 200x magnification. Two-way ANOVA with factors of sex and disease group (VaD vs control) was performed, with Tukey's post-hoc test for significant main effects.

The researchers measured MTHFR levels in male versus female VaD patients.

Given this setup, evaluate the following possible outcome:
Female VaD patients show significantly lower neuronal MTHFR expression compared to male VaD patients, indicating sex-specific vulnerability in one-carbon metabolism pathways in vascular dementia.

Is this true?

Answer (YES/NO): NO